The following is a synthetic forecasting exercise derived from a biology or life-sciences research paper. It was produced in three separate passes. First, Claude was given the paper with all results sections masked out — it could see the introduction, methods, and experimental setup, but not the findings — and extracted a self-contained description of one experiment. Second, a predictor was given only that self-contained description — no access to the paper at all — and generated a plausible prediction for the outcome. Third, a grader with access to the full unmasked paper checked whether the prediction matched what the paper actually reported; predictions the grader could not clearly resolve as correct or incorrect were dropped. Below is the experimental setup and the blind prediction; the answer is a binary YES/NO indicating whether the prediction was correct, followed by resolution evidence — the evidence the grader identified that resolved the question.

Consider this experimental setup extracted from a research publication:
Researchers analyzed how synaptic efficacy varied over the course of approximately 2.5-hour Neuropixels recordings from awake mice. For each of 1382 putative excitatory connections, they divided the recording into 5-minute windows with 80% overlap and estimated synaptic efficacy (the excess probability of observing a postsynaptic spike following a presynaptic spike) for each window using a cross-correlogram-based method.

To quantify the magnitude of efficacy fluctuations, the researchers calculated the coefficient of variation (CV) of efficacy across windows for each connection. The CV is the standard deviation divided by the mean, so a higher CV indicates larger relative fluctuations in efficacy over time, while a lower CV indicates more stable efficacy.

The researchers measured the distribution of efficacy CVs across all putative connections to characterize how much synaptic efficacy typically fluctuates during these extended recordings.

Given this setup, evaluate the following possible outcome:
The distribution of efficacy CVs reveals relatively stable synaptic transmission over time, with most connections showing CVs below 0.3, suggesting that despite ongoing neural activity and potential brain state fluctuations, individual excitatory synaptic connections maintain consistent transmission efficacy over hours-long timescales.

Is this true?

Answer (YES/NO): NO